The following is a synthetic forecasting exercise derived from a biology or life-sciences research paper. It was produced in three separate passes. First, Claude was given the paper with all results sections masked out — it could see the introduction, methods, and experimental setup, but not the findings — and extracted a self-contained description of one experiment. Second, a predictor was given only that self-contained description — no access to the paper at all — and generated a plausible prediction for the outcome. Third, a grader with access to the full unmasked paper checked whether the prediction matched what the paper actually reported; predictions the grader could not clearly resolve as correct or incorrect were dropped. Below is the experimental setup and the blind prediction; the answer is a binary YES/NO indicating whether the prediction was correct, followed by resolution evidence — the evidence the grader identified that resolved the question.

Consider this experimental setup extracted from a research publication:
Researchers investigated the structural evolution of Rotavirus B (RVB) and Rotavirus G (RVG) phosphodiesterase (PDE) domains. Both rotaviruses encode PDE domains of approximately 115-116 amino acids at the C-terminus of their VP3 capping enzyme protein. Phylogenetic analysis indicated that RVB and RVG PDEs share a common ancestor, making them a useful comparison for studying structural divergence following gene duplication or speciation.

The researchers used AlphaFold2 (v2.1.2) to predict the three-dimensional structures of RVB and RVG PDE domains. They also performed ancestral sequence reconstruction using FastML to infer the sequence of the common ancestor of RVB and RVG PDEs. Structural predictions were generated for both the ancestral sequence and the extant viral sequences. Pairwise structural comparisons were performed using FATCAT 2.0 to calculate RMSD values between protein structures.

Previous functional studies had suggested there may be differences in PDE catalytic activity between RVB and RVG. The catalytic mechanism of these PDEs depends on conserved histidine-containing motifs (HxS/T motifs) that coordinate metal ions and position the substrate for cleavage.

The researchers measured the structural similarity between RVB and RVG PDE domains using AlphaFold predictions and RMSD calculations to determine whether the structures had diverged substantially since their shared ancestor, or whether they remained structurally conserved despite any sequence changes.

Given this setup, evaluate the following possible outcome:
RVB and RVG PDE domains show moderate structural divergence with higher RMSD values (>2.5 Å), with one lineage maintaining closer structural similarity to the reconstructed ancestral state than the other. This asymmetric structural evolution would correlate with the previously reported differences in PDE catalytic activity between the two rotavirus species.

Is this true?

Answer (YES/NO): NO